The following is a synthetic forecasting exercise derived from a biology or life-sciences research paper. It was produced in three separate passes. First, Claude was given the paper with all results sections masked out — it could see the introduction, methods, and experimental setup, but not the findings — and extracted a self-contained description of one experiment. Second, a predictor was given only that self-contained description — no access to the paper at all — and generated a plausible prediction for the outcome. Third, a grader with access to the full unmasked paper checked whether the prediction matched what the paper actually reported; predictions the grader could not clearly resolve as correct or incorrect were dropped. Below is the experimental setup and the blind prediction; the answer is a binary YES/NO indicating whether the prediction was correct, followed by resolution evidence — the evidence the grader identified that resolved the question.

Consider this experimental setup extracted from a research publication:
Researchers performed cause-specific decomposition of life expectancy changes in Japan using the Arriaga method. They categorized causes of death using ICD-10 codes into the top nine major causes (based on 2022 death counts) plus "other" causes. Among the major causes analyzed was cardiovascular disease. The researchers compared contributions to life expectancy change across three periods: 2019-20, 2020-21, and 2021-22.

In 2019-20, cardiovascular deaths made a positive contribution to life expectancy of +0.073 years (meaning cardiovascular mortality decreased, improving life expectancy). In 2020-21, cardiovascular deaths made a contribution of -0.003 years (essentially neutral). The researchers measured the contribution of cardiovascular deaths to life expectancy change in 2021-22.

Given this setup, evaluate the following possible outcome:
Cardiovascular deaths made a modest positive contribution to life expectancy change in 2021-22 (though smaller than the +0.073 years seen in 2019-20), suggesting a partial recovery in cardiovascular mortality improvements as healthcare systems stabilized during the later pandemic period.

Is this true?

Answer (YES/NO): NO